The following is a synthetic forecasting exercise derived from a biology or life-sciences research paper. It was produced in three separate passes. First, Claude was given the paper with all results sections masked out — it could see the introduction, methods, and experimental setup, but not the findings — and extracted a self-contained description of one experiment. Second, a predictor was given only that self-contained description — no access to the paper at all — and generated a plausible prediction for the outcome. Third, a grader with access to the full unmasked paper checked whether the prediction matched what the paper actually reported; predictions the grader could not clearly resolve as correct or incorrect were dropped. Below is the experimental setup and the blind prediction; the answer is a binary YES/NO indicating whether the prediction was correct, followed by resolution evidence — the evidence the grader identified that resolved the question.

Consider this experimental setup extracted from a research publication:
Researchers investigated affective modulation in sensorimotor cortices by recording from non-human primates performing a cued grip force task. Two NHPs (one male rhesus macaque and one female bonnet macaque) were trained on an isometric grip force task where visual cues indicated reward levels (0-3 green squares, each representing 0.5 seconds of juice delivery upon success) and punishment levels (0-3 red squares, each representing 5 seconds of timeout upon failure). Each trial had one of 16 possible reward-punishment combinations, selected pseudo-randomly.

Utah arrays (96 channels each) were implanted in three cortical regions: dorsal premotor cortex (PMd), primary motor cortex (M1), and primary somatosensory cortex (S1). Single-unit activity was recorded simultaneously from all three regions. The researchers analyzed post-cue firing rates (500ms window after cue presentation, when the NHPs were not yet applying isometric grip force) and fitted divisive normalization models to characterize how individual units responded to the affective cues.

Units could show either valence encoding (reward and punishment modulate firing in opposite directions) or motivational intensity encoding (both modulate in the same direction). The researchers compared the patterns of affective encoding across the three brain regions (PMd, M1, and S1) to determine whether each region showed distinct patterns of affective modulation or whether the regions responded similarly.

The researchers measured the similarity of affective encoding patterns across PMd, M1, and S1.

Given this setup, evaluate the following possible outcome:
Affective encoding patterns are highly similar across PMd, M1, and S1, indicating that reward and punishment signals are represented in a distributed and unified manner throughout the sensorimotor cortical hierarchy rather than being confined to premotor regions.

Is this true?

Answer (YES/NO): YES